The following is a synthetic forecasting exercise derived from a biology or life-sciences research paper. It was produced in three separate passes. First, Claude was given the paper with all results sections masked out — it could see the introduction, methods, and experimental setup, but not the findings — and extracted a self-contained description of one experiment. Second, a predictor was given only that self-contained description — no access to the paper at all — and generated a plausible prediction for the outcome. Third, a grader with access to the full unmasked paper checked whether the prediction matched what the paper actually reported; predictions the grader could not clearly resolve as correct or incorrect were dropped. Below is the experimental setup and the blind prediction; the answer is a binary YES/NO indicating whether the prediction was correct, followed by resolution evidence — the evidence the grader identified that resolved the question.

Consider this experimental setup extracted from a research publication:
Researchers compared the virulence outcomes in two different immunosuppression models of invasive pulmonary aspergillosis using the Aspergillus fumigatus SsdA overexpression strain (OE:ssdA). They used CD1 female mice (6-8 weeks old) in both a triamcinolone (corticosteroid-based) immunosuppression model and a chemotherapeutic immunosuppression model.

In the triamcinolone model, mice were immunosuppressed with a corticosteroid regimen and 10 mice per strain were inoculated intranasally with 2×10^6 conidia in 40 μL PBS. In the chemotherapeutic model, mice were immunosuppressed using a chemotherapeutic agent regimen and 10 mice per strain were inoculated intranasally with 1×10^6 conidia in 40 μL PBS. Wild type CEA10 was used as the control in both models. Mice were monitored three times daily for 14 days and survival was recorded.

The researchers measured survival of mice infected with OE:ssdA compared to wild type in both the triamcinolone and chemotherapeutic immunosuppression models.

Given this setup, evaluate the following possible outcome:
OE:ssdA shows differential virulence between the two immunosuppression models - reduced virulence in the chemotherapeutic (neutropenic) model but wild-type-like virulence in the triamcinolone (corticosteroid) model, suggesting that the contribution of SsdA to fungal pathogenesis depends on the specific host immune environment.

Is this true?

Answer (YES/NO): NO